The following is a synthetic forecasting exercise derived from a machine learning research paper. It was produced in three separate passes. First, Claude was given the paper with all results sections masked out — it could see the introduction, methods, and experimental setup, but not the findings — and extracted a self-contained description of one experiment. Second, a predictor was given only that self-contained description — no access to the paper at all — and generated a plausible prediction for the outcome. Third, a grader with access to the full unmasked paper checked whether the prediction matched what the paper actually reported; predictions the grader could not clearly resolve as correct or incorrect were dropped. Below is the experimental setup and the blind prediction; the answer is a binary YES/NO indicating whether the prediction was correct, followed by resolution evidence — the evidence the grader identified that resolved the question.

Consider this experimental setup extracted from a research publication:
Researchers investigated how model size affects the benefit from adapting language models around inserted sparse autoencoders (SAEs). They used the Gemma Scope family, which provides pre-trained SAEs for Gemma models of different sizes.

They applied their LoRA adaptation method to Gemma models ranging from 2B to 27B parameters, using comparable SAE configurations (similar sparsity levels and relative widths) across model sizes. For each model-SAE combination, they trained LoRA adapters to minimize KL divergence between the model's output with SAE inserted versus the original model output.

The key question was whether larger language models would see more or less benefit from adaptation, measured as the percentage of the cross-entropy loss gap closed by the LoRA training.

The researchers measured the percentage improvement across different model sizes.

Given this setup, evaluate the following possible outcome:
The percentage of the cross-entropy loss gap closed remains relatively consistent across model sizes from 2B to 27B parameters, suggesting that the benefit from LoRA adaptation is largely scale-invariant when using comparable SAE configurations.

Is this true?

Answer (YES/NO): NO